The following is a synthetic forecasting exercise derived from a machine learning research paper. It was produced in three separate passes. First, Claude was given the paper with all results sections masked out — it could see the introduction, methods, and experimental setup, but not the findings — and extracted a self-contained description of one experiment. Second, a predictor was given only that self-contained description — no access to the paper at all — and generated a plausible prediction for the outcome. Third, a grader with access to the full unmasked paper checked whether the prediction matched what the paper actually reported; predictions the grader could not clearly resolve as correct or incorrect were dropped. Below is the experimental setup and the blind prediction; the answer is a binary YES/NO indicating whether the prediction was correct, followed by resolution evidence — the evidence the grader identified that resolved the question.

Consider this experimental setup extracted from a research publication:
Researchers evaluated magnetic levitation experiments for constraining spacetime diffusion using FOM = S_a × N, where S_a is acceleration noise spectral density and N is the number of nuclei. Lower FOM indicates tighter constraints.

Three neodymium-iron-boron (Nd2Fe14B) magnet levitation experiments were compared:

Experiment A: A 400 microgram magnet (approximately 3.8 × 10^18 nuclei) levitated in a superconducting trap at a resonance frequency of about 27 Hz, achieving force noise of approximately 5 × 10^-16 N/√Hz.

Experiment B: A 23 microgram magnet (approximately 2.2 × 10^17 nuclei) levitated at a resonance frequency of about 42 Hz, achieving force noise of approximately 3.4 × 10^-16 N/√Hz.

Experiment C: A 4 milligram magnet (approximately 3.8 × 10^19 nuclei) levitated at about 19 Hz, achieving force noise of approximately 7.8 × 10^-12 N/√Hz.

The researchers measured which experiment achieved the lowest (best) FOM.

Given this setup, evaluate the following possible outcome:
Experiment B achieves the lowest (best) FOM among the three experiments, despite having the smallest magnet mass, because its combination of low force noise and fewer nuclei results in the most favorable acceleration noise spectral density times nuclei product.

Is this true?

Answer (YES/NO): NO